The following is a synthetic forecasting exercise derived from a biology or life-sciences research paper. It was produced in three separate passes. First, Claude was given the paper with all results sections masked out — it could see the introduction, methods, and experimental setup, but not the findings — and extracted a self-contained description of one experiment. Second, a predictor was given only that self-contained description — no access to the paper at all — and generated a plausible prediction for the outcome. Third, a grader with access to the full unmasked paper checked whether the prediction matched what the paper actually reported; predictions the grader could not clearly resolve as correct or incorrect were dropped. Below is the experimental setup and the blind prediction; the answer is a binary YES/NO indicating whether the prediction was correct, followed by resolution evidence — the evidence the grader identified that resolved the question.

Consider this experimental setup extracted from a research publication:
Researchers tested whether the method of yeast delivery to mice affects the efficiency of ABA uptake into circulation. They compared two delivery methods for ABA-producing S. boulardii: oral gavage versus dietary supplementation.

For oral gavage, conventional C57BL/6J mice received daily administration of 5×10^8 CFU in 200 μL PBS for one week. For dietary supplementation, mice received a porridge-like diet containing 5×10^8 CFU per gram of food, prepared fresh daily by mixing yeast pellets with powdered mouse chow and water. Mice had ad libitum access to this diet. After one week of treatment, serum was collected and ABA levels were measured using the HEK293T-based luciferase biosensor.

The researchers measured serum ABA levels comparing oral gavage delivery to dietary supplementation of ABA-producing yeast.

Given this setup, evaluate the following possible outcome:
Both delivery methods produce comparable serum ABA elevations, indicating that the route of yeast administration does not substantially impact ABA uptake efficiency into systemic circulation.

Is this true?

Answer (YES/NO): NO